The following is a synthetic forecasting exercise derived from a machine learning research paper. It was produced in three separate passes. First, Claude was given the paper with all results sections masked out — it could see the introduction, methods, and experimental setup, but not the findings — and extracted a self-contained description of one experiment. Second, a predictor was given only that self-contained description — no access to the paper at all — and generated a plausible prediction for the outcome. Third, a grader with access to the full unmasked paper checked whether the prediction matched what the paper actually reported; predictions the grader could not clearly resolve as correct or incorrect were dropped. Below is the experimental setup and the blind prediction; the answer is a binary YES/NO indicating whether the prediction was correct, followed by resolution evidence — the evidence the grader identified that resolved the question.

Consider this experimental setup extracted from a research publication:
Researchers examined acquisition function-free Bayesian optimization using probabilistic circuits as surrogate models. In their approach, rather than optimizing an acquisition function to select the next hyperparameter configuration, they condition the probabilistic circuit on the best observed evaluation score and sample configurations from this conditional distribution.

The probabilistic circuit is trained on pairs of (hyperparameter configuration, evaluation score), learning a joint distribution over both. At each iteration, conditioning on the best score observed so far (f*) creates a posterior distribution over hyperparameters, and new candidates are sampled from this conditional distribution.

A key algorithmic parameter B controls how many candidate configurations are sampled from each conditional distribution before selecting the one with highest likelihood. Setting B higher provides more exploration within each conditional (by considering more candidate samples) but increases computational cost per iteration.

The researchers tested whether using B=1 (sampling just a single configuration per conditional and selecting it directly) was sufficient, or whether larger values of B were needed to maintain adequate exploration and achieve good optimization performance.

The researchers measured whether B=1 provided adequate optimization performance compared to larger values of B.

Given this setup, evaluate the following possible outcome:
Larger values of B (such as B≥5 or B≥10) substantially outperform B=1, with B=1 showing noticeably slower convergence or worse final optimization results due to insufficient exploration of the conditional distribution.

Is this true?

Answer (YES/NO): NO